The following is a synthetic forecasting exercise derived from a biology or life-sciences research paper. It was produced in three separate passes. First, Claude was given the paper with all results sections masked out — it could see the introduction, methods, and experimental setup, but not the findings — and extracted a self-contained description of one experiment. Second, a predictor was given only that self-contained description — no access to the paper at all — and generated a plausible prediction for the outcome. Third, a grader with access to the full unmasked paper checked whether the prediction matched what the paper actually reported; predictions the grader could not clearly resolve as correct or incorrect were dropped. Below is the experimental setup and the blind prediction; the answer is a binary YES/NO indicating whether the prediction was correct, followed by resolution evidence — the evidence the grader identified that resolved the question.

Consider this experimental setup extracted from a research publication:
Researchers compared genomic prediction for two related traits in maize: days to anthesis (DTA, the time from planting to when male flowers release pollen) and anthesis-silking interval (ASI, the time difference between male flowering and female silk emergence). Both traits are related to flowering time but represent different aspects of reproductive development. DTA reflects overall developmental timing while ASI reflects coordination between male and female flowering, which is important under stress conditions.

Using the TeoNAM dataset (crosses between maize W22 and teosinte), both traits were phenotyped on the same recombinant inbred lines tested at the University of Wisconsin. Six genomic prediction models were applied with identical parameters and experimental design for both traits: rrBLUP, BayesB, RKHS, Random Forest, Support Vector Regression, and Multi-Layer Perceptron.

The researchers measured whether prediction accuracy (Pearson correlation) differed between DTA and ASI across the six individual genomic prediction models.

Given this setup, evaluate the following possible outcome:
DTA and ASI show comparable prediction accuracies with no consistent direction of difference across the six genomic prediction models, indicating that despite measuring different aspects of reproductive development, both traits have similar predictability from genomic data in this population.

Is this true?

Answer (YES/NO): NO